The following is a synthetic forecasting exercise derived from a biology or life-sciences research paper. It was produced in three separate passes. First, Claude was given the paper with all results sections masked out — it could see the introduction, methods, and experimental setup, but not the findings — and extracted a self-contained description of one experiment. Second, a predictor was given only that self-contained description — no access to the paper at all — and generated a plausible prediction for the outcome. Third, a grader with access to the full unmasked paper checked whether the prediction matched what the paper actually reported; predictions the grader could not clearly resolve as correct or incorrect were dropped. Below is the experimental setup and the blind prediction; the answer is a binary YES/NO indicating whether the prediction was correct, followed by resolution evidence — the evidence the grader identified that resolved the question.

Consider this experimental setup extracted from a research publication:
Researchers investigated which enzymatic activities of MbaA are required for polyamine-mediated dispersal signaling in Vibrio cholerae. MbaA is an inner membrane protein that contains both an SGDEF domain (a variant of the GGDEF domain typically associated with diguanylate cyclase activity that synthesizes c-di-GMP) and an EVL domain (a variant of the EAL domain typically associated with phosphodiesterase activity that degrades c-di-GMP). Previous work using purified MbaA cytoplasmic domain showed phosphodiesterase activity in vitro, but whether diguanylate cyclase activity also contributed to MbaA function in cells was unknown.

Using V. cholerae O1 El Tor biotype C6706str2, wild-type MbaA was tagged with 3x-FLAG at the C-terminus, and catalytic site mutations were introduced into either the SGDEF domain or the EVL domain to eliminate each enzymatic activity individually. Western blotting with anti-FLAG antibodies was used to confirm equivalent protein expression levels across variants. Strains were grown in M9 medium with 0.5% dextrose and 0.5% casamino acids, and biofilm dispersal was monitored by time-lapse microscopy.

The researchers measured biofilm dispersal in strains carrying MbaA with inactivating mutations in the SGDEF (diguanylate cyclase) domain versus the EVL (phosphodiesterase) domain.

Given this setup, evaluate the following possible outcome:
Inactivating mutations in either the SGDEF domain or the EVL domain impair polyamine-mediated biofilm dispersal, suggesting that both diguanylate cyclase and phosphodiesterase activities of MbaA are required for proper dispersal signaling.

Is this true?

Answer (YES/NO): YES